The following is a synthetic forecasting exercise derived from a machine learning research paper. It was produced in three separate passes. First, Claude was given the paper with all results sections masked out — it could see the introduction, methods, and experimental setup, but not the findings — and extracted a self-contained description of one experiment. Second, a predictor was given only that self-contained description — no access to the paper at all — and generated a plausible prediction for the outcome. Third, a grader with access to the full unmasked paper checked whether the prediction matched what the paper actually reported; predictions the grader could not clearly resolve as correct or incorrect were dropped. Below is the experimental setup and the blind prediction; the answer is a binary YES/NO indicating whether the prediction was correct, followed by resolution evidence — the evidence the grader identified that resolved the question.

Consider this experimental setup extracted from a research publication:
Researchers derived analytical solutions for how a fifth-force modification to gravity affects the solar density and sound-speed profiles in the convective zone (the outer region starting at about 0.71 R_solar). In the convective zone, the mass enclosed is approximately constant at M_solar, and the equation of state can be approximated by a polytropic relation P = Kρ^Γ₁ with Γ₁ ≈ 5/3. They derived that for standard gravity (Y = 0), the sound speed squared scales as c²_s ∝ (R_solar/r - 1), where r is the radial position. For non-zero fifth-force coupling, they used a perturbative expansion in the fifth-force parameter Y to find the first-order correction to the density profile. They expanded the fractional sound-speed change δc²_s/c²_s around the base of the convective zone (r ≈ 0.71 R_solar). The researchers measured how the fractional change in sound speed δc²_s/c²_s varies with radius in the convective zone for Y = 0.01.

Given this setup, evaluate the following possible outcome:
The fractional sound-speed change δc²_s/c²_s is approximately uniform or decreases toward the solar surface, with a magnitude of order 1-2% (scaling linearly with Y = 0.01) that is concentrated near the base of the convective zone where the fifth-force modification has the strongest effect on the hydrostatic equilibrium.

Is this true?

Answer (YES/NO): NO